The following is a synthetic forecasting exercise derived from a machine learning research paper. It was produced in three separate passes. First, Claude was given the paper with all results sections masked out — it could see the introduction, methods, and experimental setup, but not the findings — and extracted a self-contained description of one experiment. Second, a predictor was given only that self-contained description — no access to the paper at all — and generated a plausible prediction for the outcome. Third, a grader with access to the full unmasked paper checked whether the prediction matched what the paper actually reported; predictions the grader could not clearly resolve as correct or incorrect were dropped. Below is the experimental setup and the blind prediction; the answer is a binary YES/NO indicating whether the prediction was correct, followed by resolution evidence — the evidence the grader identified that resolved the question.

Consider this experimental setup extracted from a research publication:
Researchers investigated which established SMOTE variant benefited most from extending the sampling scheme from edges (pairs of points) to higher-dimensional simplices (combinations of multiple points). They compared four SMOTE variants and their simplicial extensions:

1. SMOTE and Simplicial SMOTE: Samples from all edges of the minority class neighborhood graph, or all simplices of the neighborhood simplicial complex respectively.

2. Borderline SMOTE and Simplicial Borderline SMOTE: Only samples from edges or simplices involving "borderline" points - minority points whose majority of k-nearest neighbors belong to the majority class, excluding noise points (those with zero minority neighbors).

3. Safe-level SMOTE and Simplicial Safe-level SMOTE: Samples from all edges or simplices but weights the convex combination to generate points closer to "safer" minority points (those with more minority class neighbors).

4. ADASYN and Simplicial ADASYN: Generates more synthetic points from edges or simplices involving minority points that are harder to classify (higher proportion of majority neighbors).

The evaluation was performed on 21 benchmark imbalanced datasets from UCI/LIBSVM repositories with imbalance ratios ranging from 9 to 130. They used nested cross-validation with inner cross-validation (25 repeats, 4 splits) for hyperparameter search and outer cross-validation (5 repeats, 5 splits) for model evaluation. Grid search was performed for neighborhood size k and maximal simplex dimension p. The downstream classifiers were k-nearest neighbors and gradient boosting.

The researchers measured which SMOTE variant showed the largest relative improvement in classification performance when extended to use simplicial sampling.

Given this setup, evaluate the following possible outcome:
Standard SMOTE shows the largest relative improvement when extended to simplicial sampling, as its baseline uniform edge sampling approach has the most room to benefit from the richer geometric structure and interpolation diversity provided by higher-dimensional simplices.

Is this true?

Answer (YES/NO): NO